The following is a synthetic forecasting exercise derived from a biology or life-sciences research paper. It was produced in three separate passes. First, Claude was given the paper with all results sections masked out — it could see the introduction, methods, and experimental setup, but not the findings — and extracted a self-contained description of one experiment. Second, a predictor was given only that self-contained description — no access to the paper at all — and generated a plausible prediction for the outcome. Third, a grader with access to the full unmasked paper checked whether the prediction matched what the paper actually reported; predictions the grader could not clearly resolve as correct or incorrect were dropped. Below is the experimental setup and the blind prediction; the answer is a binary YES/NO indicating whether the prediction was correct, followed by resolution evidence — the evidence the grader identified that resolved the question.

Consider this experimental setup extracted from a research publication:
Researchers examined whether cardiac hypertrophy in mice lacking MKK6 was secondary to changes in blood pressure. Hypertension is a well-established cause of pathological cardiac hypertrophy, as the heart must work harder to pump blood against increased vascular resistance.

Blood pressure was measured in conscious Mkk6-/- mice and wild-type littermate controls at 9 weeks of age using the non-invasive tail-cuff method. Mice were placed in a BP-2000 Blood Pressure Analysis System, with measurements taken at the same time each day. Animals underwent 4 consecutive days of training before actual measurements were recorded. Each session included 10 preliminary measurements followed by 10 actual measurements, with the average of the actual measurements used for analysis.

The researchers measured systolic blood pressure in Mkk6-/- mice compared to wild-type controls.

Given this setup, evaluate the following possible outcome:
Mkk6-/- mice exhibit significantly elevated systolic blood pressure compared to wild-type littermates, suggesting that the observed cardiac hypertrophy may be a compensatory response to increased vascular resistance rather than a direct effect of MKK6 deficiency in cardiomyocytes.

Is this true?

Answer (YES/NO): NO